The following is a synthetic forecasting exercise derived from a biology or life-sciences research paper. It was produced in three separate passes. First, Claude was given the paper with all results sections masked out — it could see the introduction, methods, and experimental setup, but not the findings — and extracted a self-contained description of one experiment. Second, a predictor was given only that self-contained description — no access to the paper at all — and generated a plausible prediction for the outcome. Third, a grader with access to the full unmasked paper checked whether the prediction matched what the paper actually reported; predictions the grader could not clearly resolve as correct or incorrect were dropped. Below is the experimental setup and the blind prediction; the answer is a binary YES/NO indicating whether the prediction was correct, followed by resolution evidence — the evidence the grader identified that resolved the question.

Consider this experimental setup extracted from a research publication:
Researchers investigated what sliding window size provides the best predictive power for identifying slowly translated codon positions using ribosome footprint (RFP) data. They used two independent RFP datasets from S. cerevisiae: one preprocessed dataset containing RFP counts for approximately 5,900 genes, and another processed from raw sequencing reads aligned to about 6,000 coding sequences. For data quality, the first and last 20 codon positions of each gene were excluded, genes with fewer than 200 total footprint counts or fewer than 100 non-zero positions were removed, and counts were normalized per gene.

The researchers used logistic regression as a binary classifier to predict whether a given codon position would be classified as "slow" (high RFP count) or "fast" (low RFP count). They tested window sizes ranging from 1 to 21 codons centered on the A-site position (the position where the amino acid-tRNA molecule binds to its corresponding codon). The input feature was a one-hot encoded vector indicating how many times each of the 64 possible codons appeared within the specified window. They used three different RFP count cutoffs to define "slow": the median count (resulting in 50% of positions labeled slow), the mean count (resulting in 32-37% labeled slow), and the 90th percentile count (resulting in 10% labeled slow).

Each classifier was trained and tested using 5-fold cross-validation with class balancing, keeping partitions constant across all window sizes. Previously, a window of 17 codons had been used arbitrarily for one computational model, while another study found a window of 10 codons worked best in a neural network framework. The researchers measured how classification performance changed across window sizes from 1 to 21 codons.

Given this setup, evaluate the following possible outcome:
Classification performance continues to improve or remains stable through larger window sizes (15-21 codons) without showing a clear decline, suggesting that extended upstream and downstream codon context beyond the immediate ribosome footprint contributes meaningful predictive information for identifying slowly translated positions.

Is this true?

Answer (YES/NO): NO